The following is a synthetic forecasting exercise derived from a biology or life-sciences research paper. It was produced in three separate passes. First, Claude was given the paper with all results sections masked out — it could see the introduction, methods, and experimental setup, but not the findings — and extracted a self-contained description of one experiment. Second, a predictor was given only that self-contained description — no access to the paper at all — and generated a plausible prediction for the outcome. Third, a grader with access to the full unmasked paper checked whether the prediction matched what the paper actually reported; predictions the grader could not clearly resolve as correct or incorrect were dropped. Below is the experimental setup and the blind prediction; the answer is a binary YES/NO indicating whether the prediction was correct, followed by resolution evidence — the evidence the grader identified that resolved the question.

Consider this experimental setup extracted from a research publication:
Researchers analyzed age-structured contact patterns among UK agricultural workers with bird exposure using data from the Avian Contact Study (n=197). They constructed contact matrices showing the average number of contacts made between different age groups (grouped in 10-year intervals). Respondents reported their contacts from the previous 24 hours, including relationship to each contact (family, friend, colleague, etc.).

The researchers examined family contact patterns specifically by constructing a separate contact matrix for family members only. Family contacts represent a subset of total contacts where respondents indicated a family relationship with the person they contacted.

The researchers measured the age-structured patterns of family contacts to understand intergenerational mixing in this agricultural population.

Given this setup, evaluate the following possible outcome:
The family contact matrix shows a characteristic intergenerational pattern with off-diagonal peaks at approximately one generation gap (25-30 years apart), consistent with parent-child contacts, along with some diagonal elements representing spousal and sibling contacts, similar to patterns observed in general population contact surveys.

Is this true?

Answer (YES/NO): NO